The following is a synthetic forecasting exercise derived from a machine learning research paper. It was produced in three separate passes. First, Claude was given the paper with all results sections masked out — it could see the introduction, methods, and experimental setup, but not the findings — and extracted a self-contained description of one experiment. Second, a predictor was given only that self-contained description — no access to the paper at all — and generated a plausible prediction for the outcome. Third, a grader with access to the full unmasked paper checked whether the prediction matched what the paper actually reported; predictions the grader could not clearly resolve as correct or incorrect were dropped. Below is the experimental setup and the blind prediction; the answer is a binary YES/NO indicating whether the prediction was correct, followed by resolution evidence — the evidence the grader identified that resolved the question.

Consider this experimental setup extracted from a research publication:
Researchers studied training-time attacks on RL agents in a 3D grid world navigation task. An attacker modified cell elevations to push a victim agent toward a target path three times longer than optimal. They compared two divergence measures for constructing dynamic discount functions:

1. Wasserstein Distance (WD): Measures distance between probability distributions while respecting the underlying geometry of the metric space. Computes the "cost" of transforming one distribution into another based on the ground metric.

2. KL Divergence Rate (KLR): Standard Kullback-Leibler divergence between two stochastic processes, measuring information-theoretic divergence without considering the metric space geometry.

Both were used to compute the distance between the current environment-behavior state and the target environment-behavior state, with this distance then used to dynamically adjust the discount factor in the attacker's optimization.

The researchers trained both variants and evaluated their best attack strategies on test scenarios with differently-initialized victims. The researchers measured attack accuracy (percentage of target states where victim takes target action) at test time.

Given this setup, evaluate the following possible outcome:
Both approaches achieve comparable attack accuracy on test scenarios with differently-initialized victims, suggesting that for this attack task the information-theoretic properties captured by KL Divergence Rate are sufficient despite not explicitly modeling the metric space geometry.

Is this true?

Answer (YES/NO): NO